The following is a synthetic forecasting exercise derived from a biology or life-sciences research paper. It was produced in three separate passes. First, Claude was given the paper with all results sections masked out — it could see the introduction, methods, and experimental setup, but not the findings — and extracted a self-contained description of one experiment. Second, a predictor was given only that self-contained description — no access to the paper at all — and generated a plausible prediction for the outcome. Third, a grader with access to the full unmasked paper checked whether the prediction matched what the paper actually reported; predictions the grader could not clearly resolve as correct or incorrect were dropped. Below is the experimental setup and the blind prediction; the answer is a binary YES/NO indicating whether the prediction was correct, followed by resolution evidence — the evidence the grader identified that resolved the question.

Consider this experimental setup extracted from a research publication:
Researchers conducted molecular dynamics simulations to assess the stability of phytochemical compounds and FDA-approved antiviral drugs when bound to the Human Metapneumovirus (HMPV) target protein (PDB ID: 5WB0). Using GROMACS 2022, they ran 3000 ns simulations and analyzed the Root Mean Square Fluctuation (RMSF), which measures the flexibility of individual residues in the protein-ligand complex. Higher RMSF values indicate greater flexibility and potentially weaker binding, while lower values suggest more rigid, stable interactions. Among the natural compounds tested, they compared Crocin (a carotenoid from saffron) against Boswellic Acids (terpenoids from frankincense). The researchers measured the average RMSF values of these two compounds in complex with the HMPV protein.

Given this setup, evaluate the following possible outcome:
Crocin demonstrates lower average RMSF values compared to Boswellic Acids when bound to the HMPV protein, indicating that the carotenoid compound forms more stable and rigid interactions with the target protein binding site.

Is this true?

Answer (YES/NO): YES